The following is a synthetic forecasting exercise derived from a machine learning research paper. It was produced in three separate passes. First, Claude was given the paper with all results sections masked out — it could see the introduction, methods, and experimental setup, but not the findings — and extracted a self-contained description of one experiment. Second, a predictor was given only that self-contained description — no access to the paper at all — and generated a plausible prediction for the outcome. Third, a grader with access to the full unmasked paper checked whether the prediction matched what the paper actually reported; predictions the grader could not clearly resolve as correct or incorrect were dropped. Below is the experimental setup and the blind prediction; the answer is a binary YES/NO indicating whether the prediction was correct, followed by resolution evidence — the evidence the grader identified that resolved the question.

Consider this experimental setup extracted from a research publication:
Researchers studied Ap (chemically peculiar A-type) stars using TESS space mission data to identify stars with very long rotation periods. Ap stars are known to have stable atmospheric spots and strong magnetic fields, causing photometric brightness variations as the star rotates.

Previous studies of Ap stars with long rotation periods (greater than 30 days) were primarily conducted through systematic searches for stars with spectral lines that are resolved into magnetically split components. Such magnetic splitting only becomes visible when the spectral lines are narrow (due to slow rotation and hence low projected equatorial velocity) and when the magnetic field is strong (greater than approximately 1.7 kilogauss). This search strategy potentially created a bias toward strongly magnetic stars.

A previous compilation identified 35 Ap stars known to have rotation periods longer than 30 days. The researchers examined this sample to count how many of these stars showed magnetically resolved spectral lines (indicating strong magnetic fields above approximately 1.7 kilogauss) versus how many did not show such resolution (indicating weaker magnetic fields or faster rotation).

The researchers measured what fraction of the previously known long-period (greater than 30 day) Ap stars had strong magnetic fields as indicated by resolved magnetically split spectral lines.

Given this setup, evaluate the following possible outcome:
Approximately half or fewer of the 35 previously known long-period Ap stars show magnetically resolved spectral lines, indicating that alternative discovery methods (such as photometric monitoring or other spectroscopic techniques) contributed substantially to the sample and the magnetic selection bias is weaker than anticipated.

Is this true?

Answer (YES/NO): NO